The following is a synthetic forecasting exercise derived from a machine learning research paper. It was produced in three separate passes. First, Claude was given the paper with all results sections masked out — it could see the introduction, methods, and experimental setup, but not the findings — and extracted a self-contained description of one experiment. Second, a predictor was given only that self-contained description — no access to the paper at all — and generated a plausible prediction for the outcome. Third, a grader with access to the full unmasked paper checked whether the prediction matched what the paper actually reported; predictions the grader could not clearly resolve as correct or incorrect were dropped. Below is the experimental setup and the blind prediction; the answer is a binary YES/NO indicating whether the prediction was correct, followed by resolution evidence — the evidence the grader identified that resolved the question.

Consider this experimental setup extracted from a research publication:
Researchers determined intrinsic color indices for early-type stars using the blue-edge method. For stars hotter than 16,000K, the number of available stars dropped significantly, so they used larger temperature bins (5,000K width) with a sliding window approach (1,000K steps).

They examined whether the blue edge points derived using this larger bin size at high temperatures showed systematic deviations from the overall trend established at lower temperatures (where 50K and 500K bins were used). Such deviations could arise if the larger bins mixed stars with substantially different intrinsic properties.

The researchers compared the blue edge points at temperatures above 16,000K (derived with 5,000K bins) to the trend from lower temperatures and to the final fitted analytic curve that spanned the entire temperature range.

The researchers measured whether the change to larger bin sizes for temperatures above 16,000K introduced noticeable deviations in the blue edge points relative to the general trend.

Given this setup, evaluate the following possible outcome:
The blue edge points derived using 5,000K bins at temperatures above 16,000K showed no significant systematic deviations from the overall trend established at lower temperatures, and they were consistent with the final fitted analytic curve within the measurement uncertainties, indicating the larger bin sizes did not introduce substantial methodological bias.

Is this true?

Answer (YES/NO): YES